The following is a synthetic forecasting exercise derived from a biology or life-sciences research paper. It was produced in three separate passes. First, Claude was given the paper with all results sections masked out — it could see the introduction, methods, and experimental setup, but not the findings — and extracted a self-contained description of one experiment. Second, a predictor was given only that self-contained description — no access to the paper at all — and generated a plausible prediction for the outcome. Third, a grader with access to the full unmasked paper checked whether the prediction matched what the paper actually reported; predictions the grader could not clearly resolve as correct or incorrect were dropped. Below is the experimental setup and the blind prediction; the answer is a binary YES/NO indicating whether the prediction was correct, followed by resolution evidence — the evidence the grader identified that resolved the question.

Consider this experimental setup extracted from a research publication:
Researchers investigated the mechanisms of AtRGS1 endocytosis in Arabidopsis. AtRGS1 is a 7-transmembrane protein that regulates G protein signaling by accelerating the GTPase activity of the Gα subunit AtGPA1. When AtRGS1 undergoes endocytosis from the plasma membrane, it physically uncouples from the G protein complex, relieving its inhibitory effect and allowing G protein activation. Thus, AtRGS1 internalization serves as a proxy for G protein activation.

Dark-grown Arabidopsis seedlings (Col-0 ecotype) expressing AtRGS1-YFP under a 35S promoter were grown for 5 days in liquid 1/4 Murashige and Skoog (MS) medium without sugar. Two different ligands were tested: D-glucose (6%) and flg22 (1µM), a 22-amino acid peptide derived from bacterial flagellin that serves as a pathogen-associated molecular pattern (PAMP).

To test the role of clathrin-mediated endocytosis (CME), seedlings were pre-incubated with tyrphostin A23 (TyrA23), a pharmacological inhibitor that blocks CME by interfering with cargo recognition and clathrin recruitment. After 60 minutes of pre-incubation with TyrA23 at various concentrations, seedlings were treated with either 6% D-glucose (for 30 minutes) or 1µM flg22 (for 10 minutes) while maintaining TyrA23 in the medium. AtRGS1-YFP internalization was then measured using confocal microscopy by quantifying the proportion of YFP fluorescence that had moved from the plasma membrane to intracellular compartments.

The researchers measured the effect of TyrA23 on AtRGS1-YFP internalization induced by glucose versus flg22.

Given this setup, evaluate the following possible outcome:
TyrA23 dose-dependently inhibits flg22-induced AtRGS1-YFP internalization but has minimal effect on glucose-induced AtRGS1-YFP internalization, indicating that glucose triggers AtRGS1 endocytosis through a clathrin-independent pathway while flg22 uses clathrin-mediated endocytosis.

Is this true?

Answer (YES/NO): NO